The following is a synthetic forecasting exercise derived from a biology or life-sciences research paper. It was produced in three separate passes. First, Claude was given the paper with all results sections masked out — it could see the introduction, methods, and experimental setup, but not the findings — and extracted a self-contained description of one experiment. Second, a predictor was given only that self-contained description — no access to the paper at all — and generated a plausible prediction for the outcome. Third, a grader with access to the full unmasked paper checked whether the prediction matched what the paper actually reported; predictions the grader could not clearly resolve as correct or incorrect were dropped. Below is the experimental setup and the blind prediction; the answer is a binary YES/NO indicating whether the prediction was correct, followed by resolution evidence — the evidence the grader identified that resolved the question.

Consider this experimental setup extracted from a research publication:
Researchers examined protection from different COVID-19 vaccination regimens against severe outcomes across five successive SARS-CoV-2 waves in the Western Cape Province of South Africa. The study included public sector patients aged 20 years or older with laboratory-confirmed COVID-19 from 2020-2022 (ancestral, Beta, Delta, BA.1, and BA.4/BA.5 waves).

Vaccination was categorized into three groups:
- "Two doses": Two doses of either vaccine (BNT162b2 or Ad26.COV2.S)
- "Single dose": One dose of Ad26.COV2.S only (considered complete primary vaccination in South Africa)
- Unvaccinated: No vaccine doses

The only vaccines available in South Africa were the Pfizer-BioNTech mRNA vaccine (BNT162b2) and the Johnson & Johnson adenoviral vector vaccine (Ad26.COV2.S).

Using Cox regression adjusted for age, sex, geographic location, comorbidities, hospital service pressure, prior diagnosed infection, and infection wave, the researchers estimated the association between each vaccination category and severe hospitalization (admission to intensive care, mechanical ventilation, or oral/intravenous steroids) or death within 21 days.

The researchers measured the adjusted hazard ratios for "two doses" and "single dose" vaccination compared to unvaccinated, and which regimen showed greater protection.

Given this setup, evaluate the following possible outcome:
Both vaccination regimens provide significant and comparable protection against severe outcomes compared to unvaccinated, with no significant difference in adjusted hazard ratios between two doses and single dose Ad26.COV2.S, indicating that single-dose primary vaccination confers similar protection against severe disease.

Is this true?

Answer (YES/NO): NO